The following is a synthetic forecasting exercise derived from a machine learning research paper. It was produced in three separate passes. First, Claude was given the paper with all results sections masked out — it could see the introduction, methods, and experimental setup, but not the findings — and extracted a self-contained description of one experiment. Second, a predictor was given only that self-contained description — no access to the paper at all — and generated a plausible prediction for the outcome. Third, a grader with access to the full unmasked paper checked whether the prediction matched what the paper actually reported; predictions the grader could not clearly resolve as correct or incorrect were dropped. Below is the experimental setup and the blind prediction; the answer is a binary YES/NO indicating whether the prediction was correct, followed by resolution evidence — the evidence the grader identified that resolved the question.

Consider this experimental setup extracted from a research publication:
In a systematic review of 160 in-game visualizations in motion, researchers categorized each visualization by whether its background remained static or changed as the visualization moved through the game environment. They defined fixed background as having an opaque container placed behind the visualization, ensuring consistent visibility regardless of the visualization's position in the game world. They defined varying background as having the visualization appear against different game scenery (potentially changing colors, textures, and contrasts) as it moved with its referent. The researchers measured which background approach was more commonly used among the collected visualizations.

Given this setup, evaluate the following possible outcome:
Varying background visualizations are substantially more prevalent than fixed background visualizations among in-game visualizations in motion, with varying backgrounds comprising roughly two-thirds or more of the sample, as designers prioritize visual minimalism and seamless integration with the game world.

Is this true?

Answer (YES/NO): YES